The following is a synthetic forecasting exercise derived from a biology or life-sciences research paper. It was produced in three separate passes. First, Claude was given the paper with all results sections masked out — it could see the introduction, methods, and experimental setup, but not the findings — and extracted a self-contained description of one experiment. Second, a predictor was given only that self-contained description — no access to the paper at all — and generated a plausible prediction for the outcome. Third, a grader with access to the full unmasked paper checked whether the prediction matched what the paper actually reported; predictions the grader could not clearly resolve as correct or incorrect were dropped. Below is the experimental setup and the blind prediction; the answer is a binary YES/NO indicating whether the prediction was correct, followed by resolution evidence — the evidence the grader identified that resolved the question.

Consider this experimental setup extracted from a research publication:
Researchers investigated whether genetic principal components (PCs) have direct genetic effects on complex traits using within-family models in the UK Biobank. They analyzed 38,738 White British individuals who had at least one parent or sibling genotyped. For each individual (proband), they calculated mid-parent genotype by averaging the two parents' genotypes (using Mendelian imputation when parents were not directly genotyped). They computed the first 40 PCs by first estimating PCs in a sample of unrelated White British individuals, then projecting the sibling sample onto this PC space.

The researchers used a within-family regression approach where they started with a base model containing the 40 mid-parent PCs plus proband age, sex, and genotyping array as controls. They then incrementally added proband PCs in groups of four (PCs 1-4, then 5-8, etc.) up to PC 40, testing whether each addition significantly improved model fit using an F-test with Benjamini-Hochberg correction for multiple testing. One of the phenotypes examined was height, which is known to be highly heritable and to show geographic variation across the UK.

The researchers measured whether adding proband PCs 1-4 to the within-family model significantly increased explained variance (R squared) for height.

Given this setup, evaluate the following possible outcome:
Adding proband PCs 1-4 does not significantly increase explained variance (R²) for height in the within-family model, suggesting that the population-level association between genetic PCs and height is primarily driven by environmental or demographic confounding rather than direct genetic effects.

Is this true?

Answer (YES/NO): NO